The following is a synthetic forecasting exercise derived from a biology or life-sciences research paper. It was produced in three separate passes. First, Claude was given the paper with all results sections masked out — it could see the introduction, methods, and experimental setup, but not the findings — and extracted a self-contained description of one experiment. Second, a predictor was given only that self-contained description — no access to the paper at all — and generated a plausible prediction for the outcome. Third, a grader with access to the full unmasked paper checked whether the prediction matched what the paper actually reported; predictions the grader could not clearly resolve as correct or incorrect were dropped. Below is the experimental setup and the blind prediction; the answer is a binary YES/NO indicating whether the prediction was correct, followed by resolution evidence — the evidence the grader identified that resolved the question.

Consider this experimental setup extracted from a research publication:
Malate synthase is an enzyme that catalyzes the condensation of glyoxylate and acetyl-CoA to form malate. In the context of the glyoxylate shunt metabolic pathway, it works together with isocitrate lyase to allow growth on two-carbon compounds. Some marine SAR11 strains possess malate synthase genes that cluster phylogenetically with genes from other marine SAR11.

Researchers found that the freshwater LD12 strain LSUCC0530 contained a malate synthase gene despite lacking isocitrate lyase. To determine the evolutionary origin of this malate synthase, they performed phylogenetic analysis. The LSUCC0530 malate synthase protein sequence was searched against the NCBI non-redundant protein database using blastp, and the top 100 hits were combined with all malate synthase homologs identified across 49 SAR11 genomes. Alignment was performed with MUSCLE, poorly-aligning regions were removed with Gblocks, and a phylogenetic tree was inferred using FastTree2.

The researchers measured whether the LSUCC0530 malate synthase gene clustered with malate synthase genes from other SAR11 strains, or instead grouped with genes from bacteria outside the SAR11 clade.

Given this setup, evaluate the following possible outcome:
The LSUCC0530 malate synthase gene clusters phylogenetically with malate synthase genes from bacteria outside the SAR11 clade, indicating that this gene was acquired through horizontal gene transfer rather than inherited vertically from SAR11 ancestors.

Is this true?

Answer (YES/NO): YES